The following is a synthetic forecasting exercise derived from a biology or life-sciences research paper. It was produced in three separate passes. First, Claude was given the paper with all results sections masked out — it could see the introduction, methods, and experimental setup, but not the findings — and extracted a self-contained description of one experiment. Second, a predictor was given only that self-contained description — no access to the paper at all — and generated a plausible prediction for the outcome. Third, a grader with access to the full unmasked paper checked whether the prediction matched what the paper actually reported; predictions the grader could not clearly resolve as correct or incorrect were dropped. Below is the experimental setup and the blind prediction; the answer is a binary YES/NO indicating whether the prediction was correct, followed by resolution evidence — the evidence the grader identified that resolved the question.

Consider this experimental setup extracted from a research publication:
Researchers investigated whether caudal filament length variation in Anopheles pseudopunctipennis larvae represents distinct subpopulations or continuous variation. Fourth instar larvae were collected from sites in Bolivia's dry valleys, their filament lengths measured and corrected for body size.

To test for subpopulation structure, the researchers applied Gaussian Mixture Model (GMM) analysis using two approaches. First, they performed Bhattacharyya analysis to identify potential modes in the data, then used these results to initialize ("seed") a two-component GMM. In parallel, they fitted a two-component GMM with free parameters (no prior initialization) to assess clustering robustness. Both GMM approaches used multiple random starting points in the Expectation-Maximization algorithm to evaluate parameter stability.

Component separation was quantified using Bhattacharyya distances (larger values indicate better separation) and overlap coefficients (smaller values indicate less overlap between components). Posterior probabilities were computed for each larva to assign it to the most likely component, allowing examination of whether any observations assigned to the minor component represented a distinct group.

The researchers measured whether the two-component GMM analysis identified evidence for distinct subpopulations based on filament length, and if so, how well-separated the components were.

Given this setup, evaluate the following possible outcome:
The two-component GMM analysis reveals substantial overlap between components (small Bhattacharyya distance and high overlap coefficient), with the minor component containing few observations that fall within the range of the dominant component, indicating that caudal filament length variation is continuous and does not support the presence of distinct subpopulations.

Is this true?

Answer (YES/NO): NO